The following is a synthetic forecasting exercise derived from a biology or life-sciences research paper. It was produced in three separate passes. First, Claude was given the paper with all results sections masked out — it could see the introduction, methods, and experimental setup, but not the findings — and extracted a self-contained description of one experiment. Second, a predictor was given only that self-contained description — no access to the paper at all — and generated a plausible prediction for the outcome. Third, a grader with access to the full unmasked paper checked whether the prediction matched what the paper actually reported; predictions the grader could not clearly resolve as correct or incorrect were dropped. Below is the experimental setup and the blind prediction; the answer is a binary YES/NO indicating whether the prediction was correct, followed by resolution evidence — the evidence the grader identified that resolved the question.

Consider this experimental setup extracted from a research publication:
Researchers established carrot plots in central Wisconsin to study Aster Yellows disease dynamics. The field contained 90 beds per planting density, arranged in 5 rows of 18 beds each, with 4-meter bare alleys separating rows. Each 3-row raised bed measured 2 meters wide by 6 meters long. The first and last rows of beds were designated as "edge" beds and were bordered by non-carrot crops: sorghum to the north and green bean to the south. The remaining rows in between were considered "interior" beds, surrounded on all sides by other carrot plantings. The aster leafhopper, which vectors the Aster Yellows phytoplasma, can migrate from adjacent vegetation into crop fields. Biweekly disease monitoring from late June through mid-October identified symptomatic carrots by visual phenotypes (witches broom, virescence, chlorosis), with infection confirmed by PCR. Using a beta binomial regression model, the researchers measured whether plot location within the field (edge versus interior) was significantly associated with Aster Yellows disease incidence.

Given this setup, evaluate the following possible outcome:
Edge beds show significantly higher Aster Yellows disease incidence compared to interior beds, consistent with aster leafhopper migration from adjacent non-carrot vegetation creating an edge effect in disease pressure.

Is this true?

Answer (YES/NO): NO